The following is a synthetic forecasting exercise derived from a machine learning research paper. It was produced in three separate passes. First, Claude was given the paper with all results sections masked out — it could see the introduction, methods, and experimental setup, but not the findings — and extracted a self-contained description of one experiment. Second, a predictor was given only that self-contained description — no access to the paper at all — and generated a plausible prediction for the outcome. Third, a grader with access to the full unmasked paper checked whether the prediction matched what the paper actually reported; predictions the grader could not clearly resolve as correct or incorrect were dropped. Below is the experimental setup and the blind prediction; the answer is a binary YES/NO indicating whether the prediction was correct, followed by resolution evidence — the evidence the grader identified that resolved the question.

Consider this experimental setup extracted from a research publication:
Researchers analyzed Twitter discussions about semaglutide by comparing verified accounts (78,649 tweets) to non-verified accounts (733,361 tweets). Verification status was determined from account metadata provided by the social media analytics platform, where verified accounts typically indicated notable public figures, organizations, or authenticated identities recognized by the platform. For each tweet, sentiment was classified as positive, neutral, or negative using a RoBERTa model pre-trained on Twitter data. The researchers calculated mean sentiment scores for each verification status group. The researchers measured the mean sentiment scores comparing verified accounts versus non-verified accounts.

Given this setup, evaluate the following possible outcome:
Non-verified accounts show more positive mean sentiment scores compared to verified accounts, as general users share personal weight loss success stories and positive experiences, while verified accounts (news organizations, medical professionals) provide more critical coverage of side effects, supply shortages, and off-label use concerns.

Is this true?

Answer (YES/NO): NO